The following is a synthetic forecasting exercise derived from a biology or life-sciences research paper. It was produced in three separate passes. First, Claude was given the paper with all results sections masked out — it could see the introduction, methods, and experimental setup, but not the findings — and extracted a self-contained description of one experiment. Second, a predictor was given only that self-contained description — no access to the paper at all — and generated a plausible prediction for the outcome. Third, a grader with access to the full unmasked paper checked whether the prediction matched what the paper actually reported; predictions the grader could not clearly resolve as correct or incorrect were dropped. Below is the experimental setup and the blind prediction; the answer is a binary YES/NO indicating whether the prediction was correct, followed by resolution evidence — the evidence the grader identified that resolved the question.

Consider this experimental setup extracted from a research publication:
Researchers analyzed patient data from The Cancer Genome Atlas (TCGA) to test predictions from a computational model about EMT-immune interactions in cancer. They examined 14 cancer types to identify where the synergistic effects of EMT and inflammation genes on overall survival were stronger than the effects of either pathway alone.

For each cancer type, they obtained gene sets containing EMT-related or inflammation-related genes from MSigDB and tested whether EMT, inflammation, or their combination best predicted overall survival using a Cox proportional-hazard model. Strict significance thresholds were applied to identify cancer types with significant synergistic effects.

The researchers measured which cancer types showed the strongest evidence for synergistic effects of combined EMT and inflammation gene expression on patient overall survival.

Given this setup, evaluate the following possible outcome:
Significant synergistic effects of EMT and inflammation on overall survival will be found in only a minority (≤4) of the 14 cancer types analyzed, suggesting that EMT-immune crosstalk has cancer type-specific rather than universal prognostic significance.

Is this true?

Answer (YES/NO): YES